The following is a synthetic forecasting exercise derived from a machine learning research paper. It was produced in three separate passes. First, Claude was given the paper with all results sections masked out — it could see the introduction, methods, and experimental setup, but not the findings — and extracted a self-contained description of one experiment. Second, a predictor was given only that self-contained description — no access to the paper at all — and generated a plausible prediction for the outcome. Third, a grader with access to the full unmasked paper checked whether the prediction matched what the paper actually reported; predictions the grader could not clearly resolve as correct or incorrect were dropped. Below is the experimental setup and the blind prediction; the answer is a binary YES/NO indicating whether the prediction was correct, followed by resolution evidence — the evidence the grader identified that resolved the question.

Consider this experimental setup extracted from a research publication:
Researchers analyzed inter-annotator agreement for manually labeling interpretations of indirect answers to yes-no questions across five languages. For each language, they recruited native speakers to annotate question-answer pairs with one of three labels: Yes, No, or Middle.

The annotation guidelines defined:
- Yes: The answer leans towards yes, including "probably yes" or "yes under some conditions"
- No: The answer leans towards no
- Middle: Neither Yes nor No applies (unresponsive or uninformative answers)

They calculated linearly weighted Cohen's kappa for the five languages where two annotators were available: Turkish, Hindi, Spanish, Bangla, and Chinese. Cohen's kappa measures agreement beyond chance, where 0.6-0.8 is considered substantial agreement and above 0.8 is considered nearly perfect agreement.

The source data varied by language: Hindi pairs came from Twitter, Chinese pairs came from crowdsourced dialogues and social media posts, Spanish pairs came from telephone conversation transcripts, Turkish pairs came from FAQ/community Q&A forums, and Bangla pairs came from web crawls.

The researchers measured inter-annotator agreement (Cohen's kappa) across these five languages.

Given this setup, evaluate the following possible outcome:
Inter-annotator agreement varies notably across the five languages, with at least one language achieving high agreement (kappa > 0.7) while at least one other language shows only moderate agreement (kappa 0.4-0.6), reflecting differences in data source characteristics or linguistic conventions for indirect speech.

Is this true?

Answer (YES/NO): NO